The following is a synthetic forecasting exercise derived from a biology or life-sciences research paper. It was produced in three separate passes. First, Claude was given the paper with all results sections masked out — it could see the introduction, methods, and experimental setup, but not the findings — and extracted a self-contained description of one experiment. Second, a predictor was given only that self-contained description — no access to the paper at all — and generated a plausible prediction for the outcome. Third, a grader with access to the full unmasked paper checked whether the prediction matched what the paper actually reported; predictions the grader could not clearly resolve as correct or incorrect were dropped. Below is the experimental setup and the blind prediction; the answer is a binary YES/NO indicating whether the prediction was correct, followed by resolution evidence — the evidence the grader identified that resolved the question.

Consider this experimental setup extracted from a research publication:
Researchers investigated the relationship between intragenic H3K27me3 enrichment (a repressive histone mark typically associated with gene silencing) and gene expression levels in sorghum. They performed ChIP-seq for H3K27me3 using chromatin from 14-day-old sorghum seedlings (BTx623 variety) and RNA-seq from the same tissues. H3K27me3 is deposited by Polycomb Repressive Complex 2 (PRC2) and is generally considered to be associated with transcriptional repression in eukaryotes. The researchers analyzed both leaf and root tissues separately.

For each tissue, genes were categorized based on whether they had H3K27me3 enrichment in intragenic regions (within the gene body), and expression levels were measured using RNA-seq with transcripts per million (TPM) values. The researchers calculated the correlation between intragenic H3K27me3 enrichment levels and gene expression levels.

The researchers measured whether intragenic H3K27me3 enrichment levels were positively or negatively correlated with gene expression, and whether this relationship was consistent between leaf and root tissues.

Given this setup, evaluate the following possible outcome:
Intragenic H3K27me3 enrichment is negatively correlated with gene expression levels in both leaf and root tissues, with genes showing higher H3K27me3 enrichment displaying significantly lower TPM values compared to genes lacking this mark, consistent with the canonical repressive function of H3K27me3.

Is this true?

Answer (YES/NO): NO